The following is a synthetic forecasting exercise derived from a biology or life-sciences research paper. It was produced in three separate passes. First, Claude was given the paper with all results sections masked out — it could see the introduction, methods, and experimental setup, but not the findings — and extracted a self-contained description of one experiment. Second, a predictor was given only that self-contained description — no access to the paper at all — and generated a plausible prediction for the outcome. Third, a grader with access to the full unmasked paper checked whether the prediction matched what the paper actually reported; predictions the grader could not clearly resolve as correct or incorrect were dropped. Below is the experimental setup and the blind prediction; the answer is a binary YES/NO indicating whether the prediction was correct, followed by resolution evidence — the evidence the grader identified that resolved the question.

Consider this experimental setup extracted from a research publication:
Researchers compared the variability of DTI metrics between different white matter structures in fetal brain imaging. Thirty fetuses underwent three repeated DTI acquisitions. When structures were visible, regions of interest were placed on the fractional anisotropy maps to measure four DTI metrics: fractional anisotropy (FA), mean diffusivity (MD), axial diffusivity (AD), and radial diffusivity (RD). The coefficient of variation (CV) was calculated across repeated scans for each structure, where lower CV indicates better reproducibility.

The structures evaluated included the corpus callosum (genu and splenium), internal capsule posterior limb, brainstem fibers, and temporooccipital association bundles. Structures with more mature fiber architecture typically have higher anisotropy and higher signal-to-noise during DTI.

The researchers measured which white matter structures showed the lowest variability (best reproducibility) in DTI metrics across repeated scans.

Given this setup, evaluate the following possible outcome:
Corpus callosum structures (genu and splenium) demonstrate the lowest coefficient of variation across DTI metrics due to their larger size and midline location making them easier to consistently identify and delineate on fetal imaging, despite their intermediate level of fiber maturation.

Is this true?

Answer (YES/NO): NO